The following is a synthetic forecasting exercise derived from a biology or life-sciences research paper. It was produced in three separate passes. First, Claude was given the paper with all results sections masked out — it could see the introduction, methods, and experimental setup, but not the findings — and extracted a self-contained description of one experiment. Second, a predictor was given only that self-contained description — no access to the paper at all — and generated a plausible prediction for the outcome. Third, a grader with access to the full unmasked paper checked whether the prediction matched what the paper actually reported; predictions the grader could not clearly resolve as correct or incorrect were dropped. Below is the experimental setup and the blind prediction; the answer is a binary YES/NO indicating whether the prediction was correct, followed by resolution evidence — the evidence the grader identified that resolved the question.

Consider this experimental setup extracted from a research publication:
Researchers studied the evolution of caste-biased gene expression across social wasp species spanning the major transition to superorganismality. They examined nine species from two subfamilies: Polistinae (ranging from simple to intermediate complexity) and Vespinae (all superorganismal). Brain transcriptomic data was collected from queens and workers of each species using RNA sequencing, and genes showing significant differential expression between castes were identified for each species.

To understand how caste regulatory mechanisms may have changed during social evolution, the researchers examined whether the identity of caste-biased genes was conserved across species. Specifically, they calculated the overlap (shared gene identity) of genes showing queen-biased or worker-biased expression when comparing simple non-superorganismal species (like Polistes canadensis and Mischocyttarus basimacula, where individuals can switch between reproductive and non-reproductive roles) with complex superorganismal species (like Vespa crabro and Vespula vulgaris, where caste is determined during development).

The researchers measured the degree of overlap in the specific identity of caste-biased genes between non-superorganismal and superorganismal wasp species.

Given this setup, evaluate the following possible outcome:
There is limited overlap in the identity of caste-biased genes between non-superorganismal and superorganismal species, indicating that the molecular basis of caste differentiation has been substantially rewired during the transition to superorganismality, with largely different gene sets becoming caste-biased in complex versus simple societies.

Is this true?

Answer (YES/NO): NO